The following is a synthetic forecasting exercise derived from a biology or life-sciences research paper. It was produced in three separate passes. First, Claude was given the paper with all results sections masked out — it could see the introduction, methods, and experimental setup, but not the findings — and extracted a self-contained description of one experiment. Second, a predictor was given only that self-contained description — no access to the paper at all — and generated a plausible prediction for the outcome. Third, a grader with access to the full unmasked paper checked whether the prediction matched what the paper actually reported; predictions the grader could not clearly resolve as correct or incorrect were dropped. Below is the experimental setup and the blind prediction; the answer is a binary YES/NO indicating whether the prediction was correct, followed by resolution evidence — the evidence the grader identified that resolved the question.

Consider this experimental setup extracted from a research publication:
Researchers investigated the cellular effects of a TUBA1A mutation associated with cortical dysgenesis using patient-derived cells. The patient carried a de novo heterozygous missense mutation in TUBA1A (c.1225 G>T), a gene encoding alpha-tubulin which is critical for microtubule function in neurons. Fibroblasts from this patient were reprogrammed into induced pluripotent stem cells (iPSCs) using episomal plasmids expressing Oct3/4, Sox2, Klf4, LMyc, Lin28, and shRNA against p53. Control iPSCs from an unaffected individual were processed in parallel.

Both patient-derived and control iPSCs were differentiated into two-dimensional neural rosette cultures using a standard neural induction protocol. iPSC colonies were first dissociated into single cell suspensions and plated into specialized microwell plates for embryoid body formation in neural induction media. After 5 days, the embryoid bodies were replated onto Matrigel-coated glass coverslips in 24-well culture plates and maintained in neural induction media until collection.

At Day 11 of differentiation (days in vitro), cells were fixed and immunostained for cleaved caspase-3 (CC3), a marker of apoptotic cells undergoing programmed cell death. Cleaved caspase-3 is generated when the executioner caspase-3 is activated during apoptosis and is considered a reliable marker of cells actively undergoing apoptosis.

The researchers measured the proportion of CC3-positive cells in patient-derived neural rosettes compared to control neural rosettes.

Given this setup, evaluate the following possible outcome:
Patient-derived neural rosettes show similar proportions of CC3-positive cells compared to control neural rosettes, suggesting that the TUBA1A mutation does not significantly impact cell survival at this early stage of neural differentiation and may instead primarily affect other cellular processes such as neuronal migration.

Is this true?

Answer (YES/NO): NO